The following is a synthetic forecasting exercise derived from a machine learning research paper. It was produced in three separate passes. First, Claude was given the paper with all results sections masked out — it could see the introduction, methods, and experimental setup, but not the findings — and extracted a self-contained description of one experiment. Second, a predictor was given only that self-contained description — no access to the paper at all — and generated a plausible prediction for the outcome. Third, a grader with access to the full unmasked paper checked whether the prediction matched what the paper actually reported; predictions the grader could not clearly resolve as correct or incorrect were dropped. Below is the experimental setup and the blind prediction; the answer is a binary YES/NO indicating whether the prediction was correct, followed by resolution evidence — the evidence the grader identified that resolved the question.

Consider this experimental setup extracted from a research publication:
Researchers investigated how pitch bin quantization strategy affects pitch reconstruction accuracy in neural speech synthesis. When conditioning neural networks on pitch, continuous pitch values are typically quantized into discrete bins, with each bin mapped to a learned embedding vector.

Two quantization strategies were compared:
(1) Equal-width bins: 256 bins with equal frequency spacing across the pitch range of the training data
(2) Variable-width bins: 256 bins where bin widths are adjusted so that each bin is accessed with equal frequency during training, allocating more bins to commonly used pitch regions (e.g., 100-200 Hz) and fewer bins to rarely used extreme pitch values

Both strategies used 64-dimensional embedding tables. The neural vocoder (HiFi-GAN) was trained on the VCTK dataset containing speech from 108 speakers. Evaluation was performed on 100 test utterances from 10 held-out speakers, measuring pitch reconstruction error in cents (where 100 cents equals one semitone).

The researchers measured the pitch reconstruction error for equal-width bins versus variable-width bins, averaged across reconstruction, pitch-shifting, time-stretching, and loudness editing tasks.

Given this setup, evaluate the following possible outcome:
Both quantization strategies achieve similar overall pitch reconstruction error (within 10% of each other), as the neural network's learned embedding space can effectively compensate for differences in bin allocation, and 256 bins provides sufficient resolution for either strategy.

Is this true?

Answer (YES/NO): YES